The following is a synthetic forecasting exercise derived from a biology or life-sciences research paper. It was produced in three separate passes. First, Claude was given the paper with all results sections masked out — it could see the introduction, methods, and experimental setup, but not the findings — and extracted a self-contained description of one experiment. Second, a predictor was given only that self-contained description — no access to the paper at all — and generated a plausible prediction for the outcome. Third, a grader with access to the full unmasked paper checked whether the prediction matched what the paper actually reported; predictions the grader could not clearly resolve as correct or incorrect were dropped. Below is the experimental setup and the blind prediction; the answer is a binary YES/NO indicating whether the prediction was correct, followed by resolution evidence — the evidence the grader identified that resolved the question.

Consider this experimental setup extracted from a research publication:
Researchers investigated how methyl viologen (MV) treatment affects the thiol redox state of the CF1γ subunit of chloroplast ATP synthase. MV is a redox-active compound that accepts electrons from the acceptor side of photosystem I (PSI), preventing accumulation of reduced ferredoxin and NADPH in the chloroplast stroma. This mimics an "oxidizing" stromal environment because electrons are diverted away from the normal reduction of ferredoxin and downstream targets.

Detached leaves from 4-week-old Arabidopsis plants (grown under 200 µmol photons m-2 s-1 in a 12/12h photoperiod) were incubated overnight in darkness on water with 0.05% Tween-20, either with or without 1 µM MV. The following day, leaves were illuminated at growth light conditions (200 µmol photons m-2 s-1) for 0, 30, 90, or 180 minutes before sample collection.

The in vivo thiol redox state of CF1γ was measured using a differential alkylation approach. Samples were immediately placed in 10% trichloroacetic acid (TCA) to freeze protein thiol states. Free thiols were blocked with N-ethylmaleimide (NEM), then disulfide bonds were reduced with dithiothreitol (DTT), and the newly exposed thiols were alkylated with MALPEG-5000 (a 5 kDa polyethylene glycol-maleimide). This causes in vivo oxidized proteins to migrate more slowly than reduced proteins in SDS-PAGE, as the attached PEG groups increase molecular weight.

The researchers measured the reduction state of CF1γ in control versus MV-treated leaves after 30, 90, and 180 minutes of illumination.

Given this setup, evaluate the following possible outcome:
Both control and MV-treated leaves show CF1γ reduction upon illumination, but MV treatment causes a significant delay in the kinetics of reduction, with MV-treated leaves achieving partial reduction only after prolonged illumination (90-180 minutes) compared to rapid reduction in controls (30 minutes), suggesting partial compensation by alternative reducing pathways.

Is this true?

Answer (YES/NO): NO